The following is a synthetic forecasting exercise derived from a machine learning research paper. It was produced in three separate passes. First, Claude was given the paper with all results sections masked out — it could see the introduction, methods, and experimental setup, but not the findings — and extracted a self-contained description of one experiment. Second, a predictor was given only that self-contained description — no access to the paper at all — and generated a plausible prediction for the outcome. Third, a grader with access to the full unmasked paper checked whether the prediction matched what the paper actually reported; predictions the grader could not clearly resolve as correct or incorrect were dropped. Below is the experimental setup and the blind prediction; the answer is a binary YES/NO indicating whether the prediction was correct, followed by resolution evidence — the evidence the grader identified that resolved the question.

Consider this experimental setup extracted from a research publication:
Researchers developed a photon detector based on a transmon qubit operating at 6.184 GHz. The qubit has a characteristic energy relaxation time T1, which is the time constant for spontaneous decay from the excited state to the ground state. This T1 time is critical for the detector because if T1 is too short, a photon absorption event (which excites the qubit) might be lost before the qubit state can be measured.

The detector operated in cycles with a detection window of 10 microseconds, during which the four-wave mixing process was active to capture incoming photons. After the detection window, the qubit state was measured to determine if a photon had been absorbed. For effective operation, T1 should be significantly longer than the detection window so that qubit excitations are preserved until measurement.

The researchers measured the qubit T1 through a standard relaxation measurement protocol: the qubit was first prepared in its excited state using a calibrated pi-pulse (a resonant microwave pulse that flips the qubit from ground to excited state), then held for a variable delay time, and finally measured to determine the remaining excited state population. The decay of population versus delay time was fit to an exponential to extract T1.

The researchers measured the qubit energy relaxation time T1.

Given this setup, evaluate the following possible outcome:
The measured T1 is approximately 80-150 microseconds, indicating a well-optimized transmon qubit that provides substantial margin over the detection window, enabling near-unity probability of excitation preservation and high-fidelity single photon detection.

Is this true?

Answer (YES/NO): NO